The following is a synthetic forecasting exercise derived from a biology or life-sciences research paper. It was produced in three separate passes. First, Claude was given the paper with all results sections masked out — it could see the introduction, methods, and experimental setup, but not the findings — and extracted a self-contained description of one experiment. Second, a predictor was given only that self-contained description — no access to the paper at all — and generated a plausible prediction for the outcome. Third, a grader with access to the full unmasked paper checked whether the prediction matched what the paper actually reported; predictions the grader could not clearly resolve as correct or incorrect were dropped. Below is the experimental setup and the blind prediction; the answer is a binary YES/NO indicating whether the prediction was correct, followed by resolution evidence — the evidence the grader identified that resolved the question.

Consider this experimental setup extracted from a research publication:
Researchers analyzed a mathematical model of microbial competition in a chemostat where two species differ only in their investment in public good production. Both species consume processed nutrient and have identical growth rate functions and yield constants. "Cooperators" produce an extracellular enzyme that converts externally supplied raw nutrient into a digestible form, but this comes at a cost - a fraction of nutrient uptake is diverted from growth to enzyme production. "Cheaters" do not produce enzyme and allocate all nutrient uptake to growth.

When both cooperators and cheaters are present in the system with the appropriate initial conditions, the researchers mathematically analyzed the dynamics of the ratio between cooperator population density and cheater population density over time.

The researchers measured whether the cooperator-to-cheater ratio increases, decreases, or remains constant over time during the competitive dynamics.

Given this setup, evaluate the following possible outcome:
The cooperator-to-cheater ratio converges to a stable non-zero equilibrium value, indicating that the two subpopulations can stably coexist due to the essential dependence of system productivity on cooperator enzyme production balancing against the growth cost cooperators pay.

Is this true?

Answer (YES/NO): NO